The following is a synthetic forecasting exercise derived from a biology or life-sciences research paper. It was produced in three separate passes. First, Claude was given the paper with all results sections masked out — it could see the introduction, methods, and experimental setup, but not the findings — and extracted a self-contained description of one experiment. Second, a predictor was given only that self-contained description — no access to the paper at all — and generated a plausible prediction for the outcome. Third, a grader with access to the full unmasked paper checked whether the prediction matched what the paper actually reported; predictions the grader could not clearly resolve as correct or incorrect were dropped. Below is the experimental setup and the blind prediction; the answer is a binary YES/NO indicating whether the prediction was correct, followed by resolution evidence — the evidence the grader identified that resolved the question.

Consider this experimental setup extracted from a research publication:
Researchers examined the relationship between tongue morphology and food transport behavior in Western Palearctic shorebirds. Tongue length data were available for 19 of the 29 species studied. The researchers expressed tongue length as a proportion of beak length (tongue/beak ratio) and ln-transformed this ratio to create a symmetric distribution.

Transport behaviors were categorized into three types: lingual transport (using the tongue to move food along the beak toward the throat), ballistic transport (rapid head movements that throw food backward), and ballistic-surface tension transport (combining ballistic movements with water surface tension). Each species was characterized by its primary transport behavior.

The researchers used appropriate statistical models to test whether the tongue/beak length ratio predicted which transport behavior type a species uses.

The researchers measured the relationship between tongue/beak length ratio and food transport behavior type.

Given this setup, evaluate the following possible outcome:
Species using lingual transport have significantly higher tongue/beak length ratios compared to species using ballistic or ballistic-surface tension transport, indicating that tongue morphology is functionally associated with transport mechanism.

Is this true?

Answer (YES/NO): NO